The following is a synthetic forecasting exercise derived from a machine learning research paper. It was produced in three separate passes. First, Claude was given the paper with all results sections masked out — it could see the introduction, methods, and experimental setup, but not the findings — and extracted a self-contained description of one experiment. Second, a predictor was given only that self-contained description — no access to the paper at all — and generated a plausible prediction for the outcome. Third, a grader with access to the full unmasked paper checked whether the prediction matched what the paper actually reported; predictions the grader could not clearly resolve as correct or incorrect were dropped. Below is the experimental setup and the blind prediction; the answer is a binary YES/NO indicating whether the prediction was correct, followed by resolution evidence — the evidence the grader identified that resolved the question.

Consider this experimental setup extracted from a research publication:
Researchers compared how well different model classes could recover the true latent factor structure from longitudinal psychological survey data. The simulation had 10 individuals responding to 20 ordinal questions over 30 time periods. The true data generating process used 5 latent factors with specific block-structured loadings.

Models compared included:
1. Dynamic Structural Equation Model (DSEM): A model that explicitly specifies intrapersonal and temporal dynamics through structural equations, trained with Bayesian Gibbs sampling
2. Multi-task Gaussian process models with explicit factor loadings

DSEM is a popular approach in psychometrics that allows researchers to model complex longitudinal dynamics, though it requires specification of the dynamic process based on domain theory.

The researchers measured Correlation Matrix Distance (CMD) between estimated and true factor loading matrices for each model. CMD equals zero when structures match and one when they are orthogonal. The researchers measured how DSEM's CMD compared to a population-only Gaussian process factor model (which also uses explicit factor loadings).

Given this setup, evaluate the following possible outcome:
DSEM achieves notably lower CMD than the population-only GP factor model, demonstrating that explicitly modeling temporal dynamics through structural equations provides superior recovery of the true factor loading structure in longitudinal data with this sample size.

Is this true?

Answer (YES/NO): NO